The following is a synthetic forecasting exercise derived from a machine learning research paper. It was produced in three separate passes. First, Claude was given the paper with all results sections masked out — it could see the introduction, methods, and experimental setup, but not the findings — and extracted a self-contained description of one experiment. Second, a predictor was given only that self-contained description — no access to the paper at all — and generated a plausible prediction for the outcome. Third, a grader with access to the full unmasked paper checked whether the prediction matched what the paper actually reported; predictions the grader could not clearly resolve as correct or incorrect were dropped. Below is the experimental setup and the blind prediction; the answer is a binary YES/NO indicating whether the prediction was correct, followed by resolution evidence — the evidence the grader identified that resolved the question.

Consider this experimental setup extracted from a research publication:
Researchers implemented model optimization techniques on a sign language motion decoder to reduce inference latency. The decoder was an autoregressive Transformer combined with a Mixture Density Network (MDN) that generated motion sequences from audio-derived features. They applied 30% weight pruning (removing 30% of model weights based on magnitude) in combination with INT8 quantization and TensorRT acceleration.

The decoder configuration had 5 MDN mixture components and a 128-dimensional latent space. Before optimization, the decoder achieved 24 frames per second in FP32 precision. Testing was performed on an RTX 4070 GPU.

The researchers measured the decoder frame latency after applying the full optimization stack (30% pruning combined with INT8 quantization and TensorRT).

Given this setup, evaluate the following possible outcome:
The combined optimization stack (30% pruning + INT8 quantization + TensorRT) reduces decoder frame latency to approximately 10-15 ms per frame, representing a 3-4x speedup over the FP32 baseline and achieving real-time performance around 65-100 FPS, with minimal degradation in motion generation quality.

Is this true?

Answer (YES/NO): YES